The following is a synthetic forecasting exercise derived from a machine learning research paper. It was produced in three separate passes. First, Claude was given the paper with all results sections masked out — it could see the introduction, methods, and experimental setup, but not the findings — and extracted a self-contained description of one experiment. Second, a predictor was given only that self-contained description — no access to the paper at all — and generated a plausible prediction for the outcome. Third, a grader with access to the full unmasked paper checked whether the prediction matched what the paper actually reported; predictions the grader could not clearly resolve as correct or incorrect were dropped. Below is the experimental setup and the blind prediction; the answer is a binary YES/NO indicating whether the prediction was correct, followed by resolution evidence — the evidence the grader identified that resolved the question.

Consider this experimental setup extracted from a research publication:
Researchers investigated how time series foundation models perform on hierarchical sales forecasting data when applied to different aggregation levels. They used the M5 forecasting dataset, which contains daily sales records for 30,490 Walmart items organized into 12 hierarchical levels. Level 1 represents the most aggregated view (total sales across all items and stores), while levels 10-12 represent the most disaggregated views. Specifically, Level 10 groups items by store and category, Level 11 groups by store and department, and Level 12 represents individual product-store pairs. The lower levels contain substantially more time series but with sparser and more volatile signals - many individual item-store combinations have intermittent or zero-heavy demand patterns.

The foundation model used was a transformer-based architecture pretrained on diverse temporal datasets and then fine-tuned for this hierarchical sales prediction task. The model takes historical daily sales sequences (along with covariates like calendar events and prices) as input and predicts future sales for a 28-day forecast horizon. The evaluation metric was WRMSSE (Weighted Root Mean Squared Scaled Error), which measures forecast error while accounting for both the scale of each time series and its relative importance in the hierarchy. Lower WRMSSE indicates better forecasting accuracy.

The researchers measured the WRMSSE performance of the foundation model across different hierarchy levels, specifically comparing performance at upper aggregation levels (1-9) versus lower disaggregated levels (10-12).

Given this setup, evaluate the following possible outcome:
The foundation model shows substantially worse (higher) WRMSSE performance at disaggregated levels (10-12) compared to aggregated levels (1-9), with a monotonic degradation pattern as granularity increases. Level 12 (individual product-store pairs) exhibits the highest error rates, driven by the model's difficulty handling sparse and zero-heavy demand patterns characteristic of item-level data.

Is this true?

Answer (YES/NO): NO